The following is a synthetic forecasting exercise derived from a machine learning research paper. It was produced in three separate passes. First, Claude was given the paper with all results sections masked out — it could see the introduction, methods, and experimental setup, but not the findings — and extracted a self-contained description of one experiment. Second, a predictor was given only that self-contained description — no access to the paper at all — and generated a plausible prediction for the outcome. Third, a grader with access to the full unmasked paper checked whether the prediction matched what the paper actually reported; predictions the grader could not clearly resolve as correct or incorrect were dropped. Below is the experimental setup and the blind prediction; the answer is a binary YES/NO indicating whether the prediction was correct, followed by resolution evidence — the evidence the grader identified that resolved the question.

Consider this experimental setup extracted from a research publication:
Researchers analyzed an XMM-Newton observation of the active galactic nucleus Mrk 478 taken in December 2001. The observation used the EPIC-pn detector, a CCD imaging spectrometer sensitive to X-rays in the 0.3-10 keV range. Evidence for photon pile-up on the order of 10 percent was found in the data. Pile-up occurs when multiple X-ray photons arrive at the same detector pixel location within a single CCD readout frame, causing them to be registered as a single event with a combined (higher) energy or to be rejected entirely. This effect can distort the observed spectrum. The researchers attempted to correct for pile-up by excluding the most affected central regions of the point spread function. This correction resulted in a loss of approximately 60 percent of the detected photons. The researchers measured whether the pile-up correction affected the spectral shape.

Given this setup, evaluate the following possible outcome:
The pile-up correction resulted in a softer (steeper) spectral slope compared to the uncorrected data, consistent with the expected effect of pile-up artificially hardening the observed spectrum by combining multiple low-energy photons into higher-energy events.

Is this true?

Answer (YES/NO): NO